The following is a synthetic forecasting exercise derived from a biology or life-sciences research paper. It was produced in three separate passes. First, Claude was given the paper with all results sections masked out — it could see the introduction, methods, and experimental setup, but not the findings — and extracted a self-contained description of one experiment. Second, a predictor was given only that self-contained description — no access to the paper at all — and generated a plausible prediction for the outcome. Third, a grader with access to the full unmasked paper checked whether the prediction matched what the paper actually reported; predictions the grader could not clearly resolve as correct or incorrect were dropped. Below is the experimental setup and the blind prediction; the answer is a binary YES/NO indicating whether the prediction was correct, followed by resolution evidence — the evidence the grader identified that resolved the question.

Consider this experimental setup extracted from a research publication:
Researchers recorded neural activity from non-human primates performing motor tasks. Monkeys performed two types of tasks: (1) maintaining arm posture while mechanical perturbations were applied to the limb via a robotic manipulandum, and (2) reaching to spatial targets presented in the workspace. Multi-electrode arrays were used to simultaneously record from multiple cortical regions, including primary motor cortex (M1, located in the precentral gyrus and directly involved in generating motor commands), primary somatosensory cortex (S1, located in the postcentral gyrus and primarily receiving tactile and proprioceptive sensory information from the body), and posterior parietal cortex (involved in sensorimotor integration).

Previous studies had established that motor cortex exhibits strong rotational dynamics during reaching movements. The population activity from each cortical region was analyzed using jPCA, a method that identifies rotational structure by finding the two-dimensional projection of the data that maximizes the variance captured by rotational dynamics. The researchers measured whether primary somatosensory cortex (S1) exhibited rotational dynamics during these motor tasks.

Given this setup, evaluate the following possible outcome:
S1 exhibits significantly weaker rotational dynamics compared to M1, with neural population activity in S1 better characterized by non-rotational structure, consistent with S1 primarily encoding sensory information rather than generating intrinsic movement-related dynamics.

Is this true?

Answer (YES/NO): NO